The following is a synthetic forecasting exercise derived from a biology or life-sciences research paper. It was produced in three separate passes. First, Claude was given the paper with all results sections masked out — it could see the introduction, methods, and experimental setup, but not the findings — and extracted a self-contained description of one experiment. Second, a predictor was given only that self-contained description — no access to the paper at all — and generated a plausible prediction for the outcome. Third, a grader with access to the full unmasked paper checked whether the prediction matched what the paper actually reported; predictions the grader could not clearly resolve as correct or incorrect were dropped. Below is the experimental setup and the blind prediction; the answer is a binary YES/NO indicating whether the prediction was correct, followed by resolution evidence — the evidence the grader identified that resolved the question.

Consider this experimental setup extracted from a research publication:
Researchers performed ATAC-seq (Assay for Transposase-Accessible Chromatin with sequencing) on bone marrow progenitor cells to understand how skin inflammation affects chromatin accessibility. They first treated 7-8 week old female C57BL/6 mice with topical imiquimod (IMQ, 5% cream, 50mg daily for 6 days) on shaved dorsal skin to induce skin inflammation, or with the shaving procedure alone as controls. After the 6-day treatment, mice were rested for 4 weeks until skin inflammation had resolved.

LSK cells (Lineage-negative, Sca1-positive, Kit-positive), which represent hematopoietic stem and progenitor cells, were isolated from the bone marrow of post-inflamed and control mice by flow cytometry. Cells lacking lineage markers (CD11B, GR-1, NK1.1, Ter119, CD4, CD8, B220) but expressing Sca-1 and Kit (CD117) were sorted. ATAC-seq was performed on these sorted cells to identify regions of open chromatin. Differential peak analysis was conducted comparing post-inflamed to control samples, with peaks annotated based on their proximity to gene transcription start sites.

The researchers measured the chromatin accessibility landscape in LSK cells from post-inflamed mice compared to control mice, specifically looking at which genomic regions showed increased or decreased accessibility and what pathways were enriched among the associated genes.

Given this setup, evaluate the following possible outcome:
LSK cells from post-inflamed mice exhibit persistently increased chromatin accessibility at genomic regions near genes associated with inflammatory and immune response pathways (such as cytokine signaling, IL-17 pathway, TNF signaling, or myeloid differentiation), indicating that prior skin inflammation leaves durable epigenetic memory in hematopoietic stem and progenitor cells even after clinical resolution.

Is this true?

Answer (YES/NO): YES